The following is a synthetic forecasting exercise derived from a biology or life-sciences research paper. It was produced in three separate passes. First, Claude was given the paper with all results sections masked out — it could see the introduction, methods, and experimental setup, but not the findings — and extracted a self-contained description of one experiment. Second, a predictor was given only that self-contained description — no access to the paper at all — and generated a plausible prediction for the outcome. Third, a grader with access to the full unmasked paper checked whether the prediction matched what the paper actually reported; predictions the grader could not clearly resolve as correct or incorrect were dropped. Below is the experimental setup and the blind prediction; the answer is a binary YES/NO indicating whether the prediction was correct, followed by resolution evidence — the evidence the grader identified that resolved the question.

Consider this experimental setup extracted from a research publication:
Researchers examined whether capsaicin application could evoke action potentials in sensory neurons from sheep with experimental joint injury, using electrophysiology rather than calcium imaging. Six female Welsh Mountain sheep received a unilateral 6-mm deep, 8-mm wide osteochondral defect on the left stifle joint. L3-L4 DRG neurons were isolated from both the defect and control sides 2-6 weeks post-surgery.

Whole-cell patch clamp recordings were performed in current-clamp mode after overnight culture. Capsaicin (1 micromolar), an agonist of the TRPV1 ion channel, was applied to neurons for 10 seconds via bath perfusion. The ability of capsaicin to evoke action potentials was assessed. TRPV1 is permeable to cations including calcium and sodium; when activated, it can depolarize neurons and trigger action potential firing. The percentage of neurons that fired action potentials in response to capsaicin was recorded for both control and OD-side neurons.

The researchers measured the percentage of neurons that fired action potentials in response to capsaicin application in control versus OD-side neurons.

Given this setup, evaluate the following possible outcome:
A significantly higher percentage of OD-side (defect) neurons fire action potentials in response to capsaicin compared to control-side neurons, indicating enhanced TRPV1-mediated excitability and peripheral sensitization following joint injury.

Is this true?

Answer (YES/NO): YES